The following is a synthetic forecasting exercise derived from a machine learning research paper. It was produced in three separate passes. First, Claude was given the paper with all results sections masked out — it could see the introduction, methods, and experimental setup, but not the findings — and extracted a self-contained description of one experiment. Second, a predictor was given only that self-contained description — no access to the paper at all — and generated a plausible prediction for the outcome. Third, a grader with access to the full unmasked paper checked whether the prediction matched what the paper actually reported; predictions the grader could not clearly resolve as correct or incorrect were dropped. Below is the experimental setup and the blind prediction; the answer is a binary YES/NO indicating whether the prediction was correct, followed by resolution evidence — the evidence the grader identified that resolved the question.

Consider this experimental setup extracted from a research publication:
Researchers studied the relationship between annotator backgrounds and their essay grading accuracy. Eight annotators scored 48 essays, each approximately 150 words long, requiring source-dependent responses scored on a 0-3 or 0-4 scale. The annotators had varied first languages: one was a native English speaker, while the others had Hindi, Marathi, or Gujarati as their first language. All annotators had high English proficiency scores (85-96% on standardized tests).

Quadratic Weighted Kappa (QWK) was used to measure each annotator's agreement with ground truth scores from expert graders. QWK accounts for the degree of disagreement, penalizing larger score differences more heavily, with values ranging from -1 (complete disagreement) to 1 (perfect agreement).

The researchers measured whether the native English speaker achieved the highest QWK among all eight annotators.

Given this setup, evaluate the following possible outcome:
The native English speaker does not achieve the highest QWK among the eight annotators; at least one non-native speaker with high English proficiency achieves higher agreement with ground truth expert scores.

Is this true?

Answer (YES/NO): YES